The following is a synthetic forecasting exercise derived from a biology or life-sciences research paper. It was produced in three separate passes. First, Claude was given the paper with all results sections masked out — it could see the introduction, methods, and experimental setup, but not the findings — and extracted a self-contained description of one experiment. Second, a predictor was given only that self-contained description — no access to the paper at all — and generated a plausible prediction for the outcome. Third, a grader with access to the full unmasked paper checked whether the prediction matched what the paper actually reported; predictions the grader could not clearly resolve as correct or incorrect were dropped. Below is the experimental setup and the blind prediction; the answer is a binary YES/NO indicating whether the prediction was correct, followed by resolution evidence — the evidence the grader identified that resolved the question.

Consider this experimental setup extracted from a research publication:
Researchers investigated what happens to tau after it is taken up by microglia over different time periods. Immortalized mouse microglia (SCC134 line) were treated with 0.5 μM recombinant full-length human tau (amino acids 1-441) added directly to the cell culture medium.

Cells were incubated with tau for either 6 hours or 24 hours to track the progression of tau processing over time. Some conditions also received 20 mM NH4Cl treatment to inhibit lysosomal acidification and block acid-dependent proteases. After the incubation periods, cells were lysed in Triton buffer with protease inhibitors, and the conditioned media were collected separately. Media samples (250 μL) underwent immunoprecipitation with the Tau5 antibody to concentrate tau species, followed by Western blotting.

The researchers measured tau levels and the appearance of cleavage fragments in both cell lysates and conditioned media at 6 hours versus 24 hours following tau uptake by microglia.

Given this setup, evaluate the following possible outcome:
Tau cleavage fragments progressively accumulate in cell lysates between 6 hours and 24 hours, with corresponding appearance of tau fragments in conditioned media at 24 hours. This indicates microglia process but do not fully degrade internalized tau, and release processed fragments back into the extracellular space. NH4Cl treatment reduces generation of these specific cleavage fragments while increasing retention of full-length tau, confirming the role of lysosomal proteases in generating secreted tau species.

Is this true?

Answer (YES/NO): NO